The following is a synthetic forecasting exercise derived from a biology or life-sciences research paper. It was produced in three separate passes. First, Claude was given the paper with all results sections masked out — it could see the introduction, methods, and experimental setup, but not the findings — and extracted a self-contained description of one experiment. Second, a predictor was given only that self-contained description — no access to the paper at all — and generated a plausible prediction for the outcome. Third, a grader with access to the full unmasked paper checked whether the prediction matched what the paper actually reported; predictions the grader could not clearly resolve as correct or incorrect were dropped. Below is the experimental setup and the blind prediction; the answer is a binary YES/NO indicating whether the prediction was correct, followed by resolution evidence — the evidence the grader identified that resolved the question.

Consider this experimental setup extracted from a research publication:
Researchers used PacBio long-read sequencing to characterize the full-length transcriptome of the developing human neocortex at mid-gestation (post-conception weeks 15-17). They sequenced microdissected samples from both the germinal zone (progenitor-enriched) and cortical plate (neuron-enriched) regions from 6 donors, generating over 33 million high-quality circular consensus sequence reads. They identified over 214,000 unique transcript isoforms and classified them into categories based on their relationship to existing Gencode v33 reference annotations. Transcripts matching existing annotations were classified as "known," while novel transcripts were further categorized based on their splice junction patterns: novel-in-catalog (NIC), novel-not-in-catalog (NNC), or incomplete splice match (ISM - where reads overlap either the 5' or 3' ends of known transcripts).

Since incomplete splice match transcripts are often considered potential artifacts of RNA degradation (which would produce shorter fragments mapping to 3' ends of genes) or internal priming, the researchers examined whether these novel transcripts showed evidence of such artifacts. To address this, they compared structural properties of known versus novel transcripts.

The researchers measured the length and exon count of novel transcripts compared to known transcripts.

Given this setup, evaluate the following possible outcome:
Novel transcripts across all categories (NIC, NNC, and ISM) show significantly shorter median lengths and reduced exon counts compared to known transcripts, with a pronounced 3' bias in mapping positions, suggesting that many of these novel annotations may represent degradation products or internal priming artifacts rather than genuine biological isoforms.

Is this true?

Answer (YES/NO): NO